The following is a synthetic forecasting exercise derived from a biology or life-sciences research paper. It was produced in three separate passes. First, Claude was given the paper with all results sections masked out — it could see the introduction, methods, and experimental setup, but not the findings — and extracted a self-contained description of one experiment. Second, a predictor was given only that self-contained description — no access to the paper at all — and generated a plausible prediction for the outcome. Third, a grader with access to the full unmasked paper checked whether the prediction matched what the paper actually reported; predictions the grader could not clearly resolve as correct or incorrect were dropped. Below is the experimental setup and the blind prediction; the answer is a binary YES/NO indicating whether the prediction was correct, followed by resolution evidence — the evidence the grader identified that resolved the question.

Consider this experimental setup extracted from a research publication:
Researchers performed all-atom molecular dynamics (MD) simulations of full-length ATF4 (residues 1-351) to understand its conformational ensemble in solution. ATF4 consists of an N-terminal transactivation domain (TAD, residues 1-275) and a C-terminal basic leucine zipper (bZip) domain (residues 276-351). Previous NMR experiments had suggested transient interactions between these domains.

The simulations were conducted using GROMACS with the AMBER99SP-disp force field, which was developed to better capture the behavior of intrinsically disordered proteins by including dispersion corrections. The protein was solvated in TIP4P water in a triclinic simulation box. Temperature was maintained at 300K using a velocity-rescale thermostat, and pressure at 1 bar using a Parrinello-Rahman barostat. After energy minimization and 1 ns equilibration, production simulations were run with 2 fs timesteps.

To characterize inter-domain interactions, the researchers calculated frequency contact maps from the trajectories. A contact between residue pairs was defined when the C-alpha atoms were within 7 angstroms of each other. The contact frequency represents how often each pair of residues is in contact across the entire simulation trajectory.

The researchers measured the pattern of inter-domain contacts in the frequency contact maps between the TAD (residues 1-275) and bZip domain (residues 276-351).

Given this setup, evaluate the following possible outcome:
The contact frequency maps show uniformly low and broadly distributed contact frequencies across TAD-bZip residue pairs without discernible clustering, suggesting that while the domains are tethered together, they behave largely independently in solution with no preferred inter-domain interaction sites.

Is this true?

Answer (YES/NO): NO